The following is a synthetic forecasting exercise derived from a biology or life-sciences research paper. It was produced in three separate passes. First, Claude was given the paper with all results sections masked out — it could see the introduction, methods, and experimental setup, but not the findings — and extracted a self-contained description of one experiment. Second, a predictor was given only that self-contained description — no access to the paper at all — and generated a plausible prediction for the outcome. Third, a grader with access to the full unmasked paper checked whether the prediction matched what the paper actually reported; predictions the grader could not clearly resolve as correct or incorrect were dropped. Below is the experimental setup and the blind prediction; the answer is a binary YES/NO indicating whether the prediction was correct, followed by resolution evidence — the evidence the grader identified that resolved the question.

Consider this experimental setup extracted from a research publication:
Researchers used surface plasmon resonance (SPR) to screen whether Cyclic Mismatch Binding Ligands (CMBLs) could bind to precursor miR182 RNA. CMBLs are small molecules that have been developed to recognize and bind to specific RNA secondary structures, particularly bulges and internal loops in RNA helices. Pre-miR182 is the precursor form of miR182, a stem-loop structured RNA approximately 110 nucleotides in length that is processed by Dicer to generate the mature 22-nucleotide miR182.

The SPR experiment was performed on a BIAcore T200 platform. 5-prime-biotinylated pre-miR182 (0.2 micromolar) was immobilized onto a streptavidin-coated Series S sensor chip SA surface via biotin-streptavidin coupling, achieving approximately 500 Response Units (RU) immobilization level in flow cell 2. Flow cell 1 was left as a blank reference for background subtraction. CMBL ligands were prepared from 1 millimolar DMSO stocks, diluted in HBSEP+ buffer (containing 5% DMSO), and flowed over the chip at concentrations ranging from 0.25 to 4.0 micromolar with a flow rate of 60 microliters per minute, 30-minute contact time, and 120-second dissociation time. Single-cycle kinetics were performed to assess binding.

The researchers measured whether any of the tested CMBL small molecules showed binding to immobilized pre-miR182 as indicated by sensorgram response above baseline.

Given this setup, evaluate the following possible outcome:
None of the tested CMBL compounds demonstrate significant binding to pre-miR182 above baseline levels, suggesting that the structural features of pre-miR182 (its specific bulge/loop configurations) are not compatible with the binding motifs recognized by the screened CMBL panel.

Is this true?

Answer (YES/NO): NO